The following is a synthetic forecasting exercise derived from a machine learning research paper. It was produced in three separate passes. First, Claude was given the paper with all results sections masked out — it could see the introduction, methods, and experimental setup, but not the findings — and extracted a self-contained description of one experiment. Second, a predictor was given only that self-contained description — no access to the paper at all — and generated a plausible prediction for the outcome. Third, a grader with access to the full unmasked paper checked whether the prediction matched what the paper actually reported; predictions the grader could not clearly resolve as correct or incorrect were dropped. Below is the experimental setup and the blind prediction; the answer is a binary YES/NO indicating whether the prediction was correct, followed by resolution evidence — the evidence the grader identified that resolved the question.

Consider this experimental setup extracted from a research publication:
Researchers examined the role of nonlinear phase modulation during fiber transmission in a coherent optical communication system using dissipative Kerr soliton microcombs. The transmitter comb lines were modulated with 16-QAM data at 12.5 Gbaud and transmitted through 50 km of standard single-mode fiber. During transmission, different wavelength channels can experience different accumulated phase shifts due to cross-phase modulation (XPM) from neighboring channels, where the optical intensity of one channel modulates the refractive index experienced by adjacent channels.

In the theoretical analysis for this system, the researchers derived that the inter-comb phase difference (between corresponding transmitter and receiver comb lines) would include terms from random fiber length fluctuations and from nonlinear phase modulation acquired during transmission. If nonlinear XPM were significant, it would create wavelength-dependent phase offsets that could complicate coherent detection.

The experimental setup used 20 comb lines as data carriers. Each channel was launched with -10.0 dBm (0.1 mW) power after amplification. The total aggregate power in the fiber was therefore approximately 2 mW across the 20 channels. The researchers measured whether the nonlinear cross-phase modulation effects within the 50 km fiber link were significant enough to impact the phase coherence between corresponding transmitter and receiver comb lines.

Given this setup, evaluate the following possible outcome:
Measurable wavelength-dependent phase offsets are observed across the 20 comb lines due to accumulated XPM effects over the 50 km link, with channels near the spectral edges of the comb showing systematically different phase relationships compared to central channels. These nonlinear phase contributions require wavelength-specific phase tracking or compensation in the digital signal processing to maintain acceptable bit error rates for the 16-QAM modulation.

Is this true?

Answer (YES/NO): NO